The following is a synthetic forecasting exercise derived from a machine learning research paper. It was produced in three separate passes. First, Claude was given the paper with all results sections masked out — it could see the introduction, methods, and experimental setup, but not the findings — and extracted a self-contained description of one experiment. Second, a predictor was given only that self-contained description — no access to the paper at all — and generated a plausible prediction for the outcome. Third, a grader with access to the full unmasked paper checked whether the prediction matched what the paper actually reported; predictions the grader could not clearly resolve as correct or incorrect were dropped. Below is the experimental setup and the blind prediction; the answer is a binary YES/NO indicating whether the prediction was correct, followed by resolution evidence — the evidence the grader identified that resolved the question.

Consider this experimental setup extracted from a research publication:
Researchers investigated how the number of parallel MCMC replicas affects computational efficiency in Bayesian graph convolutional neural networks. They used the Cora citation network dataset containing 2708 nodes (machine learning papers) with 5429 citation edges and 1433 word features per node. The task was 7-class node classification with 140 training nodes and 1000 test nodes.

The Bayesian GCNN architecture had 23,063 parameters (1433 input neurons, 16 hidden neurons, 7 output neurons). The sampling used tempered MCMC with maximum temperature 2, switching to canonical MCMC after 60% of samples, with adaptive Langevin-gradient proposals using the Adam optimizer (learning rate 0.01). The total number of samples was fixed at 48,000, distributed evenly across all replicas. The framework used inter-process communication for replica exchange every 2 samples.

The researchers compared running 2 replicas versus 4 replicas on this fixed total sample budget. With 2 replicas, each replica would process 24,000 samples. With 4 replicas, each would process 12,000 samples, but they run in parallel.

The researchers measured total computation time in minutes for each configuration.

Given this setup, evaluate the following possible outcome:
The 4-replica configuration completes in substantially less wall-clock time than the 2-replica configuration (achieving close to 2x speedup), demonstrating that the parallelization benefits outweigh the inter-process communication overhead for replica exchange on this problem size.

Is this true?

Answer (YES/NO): NO